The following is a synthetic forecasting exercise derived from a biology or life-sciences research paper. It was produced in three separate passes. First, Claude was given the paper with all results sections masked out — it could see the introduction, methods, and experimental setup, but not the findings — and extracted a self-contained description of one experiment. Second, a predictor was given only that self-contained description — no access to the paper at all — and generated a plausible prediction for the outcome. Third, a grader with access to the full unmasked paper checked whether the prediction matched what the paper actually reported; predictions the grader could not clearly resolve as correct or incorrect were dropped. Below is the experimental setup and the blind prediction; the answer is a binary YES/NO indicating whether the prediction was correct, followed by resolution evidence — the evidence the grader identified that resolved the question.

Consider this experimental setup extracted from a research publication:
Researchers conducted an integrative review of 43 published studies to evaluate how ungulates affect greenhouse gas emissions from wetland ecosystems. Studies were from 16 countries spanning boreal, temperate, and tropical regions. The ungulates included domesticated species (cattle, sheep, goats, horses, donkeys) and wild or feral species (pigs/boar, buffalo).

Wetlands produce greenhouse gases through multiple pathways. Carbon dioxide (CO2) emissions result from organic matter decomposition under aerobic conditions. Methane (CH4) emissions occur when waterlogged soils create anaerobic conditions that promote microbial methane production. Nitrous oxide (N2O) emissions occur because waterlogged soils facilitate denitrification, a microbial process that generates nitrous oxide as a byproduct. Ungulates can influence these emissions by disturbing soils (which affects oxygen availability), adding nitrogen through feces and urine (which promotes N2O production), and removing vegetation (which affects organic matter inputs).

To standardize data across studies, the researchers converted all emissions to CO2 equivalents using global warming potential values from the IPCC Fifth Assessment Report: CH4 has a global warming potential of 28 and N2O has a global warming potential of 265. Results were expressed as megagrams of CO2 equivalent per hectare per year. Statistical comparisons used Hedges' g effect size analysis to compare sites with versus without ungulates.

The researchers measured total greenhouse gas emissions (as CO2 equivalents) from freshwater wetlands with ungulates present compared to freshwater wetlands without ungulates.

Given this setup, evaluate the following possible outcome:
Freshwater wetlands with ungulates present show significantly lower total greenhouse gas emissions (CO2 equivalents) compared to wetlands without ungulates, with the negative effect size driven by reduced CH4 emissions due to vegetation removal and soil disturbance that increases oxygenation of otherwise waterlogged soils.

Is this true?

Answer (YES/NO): NO